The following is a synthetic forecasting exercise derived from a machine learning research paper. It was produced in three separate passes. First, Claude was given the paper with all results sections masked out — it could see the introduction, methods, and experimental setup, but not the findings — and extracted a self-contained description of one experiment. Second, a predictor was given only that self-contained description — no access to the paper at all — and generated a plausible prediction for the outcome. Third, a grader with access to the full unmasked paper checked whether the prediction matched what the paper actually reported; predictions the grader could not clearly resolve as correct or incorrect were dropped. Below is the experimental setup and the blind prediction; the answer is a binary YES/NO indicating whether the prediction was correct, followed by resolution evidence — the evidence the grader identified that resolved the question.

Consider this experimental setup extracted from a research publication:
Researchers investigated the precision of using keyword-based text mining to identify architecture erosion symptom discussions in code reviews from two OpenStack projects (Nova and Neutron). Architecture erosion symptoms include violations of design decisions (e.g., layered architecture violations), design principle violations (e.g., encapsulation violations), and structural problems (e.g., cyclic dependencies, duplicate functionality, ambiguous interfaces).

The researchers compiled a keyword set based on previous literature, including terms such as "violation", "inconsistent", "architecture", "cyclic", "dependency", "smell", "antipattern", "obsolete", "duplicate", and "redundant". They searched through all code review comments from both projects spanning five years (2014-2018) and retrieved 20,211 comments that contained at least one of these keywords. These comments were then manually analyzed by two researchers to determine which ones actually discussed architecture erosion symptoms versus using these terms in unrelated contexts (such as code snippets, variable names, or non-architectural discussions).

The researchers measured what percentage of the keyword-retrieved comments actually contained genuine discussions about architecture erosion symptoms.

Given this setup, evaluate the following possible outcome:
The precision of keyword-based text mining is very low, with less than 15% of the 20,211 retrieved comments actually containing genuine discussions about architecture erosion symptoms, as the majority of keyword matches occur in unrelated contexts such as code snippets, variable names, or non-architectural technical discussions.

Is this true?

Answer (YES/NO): YES